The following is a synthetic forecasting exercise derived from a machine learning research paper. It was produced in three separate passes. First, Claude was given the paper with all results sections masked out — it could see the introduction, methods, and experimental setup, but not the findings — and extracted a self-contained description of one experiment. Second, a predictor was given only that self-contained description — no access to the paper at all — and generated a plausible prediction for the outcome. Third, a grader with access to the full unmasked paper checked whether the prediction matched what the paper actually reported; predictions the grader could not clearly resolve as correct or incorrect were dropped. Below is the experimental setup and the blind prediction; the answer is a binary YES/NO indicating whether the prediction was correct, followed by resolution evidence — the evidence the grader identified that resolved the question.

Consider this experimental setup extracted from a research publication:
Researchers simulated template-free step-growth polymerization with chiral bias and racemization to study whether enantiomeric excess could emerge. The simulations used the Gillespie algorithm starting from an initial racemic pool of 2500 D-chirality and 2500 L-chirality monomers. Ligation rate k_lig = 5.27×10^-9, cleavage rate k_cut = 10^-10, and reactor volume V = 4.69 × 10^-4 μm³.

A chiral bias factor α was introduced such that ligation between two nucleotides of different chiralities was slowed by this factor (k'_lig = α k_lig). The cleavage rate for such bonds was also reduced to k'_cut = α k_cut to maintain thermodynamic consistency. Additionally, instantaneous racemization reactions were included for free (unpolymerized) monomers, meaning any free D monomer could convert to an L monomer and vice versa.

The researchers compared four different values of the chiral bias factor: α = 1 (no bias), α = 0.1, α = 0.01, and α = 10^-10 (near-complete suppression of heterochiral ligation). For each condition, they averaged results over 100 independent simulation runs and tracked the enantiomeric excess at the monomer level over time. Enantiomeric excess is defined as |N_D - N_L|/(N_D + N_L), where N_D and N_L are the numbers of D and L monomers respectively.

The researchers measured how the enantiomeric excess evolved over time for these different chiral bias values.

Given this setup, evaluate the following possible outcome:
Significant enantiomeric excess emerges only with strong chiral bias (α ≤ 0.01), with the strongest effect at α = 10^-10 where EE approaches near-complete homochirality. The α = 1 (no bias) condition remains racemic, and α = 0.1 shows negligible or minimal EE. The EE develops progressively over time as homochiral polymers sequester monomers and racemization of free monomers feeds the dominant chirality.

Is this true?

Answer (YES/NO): NO